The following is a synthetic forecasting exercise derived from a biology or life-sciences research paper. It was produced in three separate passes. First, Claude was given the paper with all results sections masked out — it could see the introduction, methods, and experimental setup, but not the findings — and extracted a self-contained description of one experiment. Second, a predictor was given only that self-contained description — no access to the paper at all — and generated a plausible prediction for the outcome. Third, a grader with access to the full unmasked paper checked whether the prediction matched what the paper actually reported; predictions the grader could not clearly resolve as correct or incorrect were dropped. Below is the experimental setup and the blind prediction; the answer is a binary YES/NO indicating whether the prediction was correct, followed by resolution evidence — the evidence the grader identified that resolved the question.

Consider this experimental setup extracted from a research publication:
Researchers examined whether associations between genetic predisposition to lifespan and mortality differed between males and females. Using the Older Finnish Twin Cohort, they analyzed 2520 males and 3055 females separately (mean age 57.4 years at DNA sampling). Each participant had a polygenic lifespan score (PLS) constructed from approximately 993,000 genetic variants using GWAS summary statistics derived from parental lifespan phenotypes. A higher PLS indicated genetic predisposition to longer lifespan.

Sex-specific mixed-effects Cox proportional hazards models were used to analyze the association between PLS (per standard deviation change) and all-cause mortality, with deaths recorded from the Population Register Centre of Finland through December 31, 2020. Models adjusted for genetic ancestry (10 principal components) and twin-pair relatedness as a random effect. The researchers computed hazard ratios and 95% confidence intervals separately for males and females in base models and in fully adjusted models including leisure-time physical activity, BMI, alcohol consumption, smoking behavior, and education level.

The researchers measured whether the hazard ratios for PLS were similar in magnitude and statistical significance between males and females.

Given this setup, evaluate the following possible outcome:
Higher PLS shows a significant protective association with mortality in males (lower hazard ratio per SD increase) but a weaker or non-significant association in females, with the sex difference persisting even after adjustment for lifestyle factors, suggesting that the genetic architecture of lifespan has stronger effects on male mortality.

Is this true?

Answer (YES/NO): NO